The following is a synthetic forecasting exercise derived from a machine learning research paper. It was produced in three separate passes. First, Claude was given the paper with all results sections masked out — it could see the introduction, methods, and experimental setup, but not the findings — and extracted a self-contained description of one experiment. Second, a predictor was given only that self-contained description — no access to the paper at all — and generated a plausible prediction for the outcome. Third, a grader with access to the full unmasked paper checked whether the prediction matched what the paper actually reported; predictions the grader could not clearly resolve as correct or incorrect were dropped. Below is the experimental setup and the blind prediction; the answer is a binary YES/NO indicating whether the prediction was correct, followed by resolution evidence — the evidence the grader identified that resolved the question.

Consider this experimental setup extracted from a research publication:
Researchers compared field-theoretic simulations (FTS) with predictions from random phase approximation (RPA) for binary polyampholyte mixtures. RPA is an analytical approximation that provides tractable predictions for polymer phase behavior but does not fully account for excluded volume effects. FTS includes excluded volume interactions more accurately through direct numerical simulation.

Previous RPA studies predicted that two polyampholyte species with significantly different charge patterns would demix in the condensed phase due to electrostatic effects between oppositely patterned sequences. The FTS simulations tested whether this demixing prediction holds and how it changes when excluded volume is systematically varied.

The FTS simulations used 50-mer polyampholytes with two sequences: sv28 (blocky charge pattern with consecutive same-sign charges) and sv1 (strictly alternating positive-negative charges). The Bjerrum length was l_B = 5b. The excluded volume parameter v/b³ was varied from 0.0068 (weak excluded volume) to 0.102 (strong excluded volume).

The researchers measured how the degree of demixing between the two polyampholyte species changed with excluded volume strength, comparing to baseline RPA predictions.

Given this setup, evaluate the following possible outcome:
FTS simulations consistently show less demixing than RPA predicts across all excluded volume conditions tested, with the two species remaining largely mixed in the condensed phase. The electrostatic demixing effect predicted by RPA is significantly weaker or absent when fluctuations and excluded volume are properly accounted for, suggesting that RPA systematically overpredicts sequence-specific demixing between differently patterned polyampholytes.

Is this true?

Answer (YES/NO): NO